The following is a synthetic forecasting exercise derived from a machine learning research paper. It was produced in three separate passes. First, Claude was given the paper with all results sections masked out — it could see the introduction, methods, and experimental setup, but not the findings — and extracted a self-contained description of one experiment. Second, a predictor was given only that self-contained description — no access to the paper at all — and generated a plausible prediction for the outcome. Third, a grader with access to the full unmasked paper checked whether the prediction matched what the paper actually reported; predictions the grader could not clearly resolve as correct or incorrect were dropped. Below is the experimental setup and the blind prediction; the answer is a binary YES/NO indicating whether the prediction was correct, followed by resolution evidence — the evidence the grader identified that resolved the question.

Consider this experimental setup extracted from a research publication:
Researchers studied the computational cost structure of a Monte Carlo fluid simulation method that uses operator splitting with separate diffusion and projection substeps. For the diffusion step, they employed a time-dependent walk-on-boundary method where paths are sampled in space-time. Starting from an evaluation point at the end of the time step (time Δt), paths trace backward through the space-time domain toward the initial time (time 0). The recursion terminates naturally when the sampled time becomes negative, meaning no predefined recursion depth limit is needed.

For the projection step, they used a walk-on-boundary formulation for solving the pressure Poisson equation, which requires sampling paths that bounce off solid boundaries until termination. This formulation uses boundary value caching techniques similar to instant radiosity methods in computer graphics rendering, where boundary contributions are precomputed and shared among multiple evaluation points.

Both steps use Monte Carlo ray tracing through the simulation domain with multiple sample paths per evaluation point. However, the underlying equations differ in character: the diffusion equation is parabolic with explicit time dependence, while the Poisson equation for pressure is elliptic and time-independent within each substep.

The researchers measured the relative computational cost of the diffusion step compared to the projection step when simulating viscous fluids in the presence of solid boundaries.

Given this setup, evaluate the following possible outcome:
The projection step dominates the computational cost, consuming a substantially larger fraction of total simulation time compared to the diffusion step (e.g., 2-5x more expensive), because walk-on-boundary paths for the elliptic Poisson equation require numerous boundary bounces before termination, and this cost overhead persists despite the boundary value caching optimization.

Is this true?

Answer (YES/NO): YES